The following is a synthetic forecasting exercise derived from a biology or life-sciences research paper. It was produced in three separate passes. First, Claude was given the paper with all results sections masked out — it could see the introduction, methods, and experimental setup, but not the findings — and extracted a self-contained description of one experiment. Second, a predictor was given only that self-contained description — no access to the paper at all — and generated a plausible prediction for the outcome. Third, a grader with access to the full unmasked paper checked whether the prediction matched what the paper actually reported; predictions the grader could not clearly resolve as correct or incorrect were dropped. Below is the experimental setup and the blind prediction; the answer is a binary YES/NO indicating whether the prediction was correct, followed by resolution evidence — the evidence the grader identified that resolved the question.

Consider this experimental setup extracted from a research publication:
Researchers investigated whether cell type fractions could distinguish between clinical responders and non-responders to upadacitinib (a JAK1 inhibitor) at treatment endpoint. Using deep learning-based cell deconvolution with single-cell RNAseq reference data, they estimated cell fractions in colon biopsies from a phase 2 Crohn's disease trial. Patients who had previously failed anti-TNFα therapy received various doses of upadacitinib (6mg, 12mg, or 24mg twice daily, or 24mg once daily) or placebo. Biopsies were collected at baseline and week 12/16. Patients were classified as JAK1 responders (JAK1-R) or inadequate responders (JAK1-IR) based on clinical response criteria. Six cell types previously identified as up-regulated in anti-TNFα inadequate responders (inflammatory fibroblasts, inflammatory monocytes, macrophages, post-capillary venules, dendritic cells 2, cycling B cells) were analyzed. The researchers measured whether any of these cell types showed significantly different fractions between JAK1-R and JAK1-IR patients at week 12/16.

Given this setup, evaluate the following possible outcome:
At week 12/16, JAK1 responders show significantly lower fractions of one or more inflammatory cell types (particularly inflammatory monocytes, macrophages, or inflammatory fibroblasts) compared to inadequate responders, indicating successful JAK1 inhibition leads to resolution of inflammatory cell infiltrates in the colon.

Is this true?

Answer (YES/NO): NO